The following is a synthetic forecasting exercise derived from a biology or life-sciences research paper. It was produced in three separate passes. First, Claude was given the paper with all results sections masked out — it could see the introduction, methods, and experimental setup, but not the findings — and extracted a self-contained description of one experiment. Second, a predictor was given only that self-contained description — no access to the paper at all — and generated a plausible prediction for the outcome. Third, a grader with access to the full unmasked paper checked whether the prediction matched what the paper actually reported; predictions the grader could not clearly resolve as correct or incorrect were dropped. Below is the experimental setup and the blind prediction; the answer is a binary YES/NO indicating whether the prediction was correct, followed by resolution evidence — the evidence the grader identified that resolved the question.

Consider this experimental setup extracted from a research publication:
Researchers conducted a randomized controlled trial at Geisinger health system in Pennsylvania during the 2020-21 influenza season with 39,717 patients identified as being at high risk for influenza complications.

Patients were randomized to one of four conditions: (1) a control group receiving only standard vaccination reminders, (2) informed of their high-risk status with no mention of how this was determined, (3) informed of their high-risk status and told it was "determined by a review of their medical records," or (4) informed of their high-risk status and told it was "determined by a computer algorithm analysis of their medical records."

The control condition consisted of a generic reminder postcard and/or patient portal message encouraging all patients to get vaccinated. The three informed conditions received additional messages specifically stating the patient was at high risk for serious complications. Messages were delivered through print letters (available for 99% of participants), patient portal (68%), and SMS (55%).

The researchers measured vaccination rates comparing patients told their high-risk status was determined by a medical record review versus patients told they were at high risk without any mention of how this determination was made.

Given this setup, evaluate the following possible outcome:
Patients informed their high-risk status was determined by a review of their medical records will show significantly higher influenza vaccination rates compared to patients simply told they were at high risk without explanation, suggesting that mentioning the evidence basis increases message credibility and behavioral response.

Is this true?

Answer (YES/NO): NO